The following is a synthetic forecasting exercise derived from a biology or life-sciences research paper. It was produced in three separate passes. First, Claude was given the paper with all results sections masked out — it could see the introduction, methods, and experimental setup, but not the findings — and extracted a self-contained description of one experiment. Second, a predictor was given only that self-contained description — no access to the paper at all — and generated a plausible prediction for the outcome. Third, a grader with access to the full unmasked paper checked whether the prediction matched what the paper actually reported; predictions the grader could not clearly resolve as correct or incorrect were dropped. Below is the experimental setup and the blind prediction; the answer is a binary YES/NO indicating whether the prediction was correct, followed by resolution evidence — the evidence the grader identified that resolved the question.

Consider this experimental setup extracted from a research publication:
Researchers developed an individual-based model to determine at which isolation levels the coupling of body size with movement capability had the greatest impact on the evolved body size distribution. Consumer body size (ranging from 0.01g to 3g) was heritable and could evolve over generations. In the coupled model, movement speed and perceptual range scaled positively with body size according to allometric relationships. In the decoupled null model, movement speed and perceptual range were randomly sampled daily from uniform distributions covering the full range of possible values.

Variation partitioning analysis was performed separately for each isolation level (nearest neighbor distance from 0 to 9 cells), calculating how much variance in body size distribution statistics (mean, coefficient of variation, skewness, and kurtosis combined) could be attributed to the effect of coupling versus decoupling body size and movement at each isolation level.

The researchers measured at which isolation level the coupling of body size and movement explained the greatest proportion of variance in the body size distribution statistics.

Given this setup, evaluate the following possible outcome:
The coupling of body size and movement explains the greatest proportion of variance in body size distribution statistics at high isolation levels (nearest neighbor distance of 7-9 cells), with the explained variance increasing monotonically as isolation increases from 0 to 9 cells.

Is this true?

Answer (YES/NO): NO